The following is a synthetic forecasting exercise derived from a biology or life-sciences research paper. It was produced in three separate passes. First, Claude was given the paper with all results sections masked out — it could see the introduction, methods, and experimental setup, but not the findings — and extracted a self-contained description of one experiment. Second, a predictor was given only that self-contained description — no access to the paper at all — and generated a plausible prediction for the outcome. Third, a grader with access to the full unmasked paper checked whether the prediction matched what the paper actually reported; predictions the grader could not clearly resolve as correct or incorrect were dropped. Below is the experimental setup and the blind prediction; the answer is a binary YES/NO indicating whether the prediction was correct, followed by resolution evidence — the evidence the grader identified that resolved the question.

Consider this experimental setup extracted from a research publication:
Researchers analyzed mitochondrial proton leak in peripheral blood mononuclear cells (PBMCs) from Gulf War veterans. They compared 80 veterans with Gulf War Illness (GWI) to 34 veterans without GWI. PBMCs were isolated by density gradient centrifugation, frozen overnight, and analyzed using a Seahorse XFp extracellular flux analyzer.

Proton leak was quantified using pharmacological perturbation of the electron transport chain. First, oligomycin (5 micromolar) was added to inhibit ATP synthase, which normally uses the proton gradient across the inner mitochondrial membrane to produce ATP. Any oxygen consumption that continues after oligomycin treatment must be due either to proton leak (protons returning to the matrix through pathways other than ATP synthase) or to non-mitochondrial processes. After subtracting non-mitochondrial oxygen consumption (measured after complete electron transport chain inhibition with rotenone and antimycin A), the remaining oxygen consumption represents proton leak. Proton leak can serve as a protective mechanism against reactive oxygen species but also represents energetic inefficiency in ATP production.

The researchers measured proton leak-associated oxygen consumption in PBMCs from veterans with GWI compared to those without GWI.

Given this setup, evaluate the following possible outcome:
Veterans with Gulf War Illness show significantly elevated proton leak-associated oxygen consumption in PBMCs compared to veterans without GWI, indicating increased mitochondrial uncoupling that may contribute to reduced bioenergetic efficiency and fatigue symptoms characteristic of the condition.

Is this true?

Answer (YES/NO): NO